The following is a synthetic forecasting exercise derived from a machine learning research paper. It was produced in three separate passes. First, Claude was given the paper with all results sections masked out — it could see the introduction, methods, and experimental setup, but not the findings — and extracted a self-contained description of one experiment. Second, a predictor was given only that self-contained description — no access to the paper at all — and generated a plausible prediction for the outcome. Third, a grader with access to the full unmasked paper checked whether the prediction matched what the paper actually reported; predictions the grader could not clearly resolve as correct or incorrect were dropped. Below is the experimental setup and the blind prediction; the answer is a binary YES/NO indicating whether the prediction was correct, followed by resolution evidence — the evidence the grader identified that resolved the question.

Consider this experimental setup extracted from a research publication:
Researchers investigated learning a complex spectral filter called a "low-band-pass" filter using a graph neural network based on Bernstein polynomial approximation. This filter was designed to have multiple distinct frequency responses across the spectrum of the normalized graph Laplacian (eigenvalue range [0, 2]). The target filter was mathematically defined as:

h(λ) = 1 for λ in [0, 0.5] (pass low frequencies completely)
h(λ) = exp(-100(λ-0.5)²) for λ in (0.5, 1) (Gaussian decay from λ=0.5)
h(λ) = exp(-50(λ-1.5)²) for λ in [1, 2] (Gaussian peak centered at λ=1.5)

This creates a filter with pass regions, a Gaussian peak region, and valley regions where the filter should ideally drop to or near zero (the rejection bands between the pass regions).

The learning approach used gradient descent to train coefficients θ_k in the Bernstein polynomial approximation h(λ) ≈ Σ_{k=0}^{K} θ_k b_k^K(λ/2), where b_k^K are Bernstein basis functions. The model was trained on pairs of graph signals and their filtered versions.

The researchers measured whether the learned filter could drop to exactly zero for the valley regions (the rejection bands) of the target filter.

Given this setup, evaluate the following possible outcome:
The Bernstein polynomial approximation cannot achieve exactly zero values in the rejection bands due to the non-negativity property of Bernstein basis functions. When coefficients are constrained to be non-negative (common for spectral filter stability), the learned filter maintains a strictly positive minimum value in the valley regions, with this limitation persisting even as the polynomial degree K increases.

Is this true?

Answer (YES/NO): NO